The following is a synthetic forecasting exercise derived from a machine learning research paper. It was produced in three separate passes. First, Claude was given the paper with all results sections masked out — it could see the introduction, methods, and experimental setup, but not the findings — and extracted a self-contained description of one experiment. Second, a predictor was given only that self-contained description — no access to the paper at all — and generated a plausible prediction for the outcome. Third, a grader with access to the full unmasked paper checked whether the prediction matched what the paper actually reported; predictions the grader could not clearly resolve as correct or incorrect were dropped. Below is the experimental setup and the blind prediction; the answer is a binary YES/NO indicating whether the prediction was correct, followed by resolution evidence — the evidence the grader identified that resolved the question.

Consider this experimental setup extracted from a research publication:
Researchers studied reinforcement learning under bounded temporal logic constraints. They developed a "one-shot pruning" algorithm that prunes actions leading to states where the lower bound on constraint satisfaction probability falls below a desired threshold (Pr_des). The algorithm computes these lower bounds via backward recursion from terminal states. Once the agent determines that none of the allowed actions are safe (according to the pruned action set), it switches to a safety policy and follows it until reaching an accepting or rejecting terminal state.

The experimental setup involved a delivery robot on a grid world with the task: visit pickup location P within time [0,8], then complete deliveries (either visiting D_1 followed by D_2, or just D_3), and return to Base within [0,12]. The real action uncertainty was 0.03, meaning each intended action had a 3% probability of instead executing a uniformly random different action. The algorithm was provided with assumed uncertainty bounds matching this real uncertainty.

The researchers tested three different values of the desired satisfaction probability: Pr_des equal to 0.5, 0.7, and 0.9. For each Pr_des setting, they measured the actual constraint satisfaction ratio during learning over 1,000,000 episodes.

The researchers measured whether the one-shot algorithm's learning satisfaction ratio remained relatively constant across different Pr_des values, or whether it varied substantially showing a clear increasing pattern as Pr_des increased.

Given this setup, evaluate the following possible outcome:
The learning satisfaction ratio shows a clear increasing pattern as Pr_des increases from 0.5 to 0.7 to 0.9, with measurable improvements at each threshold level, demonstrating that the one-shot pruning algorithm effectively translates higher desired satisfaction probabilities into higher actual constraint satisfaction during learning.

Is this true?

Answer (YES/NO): NO